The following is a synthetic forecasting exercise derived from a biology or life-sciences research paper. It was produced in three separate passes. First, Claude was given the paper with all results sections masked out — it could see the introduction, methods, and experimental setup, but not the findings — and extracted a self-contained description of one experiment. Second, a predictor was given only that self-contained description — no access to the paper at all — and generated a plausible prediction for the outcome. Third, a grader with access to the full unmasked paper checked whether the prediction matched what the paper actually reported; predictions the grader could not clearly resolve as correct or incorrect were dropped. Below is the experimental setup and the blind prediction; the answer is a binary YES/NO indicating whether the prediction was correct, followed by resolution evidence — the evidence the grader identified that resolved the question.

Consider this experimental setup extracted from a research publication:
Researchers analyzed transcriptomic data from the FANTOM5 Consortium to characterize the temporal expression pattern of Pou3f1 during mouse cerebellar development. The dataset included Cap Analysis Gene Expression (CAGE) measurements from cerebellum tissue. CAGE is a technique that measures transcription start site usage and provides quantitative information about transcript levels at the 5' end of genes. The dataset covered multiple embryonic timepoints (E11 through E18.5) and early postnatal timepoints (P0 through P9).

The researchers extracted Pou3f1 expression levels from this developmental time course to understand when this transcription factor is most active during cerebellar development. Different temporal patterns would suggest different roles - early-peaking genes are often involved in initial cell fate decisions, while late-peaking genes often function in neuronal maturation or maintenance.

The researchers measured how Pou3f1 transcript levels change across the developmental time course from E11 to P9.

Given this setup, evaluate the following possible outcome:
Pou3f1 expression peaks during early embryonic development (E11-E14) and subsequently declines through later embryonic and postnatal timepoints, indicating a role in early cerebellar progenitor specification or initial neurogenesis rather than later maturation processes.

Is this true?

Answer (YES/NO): YES